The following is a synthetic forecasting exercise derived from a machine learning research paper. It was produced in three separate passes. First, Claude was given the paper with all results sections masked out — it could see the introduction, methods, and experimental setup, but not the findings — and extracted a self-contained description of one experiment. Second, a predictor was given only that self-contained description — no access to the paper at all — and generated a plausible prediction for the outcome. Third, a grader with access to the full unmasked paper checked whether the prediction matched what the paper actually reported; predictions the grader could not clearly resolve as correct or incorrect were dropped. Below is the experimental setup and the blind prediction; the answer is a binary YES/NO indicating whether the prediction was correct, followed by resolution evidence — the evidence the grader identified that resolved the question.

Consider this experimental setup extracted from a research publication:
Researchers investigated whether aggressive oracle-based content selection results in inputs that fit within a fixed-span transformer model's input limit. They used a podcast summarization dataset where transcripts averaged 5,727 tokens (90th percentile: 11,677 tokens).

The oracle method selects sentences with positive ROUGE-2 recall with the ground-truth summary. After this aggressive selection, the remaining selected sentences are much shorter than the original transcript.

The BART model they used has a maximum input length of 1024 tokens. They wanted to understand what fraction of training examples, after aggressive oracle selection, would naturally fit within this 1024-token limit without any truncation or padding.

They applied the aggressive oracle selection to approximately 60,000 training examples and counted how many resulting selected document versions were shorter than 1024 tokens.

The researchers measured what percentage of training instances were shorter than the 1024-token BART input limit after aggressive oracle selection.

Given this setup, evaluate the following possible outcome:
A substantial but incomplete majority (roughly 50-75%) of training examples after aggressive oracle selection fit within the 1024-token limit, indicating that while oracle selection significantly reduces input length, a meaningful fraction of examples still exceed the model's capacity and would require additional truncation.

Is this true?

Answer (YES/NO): YES